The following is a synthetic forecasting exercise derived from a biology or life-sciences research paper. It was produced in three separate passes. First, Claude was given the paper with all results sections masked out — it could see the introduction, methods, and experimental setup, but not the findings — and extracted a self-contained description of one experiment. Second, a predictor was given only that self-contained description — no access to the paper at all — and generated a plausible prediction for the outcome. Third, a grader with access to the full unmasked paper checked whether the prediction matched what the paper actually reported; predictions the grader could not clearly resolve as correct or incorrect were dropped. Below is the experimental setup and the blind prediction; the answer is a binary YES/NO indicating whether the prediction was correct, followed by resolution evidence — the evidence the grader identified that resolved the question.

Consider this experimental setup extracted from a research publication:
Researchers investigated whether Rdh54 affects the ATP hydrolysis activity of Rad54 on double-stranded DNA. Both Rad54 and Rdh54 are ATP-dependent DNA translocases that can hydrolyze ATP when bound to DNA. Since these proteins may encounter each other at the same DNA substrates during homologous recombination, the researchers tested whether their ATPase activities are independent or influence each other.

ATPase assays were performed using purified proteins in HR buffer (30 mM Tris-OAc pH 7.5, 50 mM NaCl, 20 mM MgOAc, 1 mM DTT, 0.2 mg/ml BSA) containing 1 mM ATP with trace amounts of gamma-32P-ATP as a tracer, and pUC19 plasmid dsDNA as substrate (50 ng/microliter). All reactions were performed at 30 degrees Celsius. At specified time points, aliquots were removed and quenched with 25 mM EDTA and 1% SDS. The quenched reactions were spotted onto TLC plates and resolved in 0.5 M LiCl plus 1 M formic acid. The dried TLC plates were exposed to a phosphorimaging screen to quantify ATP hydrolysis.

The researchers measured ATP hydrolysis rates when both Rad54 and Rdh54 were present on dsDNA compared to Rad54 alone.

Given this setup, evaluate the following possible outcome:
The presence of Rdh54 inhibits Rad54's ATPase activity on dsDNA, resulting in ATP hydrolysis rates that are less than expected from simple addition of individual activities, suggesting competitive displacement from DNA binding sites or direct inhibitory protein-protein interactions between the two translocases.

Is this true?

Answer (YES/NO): NO